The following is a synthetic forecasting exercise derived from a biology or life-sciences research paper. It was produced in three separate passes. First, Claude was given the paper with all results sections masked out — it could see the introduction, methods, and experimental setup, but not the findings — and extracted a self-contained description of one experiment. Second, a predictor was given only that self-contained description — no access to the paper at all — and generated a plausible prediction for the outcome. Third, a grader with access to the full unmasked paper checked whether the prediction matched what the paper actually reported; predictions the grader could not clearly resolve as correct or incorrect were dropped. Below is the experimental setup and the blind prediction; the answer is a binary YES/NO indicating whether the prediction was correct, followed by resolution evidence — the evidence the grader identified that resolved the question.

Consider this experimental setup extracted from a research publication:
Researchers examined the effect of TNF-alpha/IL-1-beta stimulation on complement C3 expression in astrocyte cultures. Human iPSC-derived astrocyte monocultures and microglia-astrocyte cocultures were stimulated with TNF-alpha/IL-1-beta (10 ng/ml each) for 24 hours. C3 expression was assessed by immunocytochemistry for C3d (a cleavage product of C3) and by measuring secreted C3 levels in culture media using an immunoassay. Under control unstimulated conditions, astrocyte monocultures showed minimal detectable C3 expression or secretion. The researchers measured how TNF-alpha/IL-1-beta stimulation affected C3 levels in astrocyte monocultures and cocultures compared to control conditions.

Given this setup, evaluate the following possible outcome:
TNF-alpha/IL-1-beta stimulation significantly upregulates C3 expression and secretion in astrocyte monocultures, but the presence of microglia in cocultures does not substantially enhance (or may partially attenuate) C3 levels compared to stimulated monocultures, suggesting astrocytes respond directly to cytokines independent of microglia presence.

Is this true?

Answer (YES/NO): YES